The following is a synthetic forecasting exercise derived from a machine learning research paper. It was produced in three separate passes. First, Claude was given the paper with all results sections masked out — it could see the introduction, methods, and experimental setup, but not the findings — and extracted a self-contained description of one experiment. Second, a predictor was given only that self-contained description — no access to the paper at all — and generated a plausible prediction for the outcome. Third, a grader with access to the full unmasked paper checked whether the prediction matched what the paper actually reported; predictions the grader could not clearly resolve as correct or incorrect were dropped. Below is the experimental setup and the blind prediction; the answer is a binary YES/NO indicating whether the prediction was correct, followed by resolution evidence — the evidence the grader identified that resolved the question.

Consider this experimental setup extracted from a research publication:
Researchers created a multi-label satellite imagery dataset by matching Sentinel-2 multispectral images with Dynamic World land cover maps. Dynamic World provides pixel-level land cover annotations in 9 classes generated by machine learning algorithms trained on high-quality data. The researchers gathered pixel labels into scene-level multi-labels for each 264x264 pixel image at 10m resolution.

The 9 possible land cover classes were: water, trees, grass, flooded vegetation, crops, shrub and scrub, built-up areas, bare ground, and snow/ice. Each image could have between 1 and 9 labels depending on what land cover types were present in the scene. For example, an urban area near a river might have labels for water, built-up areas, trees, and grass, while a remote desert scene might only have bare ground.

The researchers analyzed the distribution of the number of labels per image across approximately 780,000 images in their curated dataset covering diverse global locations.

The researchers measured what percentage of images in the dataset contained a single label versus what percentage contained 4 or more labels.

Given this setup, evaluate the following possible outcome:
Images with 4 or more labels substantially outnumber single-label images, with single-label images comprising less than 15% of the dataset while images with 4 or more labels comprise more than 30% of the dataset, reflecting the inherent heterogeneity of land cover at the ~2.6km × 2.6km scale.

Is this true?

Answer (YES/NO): NO